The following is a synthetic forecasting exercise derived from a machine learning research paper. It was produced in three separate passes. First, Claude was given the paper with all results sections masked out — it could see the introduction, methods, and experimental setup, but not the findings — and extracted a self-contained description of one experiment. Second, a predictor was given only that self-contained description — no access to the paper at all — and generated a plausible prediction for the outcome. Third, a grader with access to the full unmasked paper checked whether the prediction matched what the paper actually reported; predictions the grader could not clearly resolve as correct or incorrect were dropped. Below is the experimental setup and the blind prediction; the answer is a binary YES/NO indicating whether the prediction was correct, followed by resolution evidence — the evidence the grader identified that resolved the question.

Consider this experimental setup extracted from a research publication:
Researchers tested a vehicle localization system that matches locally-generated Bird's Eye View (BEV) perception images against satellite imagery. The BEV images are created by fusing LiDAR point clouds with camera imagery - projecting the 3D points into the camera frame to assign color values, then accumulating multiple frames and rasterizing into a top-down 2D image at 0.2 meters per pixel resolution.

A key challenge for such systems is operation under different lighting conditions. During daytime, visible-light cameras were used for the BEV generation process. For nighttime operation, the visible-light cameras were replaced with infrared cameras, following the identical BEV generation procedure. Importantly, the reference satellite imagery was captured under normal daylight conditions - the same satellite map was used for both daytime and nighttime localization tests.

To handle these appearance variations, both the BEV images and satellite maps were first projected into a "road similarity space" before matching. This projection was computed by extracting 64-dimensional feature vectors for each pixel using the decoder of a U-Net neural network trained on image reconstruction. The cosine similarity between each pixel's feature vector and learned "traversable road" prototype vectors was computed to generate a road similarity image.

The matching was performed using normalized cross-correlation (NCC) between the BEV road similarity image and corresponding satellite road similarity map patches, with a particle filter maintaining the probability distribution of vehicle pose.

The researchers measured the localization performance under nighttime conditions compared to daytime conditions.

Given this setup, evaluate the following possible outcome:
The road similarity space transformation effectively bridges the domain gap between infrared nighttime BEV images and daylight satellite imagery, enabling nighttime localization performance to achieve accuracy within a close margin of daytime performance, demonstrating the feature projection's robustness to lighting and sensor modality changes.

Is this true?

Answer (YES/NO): YES